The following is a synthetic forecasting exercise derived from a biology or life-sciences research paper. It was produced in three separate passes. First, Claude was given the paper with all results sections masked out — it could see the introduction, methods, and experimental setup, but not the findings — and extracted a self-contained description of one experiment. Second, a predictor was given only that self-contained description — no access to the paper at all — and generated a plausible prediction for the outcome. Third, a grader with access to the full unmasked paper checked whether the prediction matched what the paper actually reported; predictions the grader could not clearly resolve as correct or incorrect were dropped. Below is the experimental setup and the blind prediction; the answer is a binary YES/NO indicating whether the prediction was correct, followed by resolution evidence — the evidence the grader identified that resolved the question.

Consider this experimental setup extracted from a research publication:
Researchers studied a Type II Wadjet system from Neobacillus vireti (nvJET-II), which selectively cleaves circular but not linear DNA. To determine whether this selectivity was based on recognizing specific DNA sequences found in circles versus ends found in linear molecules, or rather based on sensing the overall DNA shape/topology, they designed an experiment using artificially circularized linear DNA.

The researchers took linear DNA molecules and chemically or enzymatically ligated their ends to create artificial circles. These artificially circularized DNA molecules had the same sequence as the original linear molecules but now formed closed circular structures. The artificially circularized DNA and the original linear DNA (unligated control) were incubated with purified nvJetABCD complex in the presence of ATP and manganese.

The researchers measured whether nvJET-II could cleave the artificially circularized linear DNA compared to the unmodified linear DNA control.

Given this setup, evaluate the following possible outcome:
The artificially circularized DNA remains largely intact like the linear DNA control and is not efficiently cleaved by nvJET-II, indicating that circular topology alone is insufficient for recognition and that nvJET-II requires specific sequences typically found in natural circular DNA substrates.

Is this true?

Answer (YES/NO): NO